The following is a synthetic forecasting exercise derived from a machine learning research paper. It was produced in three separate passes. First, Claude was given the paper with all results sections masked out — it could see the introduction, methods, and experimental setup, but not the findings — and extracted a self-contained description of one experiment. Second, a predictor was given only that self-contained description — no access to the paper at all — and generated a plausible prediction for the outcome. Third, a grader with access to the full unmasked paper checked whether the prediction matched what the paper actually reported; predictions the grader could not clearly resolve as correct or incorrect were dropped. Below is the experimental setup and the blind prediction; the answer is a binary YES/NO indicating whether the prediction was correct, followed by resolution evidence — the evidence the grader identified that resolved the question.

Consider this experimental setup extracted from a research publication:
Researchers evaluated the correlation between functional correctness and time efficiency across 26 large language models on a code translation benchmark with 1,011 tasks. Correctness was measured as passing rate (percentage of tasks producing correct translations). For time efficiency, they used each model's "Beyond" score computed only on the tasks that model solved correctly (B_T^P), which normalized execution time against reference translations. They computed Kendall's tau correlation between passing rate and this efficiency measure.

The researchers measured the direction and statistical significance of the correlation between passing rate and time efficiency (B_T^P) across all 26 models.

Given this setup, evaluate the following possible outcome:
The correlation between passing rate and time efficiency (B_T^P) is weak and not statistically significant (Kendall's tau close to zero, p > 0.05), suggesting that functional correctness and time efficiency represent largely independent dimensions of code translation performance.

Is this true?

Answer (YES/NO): NO